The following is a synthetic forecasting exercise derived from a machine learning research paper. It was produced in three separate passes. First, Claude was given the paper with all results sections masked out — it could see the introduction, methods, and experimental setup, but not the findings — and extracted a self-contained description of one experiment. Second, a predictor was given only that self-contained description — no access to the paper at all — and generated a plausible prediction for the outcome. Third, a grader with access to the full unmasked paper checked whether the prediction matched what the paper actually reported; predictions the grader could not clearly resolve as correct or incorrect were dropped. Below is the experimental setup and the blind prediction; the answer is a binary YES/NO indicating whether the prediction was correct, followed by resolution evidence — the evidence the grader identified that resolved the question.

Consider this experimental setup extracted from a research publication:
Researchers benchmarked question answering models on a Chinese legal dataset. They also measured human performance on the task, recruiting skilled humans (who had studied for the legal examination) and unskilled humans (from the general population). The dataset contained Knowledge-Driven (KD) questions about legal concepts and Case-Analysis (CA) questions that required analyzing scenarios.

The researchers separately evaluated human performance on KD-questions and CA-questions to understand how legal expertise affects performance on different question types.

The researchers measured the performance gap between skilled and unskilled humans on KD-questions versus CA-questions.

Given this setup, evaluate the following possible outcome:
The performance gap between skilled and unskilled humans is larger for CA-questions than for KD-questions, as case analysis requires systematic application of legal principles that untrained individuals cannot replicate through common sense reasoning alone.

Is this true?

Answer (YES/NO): YES